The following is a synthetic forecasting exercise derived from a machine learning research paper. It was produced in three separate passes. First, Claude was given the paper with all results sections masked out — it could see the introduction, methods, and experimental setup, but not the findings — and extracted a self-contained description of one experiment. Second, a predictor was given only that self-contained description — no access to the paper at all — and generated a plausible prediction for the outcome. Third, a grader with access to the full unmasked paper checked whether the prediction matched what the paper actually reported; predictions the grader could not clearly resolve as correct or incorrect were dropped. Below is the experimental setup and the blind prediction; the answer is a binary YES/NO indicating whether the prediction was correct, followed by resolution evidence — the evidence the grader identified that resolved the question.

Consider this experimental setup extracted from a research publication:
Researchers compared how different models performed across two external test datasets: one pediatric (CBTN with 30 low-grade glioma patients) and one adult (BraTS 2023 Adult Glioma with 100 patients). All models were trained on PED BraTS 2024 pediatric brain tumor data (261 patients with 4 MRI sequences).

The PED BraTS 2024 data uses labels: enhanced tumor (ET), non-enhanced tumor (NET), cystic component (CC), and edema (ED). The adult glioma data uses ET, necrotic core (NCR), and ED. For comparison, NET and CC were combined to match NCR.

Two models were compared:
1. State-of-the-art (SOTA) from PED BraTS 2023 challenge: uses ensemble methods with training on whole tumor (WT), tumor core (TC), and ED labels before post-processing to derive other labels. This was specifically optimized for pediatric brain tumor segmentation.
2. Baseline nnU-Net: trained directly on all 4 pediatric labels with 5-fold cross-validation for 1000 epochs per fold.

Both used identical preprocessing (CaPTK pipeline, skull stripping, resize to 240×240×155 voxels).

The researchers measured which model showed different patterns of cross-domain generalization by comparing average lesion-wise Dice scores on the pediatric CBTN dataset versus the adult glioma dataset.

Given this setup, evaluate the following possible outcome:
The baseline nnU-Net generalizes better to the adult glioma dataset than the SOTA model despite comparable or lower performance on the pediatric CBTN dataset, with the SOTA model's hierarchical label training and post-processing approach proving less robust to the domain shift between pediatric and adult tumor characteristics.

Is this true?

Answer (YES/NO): YES